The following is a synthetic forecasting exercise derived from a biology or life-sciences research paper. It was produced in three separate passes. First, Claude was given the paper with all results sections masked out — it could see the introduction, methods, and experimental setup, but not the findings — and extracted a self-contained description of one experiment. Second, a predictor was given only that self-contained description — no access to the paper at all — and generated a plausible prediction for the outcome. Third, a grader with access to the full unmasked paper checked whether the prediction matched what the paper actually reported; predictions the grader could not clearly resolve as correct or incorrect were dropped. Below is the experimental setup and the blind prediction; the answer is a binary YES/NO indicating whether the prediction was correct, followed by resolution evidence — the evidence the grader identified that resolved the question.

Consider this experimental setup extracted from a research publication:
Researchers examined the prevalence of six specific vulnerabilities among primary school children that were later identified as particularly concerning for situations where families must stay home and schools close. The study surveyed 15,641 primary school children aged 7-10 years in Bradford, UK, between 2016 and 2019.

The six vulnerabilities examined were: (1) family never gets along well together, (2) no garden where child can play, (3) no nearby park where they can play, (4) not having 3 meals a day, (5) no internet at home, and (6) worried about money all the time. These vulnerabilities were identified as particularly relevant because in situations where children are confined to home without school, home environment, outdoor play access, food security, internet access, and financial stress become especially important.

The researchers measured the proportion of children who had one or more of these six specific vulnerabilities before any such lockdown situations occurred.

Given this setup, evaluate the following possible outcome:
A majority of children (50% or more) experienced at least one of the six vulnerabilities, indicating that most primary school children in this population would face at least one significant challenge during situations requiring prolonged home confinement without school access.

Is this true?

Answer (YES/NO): YES